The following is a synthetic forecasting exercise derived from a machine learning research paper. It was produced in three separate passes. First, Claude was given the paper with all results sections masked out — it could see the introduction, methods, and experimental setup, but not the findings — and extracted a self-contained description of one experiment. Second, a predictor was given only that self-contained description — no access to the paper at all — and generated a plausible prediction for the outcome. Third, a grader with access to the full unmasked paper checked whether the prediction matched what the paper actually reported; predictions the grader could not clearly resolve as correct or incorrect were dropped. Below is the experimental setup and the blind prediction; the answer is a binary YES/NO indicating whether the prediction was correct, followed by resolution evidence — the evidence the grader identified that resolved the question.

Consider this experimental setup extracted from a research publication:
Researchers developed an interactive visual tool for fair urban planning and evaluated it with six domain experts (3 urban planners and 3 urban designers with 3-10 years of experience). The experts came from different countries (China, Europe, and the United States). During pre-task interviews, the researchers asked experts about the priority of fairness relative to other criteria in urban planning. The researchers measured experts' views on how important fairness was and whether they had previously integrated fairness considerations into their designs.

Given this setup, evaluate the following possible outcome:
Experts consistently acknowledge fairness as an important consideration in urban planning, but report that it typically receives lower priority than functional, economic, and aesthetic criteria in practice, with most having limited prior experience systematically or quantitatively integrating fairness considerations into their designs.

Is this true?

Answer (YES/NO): YES